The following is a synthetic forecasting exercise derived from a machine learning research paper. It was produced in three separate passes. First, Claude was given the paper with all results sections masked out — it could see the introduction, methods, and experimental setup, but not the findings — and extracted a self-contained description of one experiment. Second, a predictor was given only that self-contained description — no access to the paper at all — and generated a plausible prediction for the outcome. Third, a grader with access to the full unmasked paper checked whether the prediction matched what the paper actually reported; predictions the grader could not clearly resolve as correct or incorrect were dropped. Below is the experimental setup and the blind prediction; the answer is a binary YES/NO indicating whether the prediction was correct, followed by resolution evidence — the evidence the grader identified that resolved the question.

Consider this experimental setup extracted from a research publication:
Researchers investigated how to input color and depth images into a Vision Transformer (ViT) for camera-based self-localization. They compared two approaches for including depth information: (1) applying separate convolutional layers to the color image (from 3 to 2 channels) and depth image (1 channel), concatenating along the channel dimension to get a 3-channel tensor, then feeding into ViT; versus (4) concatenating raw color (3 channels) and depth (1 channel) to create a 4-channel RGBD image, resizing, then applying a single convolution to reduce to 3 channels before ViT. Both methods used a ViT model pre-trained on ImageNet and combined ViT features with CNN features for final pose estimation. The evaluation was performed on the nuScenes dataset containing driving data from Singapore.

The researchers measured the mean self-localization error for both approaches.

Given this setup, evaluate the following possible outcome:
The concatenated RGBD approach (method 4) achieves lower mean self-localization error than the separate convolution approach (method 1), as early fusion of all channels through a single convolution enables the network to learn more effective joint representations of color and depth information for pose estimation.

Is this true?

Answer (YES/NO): NO